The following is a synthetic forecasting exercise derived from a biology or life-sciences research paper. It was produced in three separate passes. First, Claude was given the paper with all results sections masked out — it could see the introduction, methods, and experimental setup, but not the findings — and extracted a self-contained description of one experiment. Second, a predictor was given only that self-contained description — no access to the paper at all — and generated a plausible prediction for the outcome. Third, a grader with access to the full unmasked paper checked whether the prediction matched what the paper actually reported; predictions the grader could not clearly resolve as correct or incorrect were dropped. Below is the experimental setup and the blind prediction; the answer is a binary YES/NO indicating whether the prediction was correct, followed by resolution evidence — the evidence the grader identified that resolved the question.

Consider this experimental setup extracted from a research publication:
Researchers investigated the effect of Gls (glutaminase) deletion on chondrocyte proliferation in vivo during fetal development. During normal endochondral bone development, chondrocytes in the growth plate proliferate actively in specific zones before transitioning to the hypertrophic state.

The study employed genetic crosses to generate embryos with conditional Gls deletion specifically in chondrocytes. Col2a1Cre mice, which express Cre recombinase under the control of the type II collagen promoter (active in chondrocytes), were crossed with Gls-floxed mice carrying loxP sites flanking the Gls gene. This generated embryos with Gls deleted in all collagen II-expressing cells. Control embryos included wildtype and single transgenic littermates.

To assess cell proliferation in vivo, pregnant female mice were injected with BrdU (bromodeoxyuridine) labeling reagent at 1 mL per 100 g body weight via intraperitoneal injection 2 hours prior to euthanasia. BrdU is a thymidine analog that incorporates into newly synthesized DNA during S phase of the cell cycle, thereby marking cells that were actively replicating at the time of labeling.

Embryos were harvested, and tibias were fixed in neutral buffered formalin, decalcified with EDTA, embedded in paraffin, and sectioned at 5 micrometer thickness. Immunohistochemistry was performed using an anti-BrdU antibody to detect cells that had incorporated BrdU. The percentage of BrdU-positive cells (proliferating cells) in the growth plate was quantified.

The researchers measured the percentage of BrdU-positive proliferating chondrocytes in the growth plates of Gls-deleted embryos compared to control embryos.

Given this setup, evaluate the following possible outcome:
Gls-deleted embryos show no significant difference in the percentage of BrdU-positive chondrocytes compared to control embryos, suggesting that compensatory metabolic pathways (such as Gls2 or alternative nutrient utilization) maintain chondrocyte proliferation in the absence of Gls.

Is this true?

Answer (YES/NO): YES